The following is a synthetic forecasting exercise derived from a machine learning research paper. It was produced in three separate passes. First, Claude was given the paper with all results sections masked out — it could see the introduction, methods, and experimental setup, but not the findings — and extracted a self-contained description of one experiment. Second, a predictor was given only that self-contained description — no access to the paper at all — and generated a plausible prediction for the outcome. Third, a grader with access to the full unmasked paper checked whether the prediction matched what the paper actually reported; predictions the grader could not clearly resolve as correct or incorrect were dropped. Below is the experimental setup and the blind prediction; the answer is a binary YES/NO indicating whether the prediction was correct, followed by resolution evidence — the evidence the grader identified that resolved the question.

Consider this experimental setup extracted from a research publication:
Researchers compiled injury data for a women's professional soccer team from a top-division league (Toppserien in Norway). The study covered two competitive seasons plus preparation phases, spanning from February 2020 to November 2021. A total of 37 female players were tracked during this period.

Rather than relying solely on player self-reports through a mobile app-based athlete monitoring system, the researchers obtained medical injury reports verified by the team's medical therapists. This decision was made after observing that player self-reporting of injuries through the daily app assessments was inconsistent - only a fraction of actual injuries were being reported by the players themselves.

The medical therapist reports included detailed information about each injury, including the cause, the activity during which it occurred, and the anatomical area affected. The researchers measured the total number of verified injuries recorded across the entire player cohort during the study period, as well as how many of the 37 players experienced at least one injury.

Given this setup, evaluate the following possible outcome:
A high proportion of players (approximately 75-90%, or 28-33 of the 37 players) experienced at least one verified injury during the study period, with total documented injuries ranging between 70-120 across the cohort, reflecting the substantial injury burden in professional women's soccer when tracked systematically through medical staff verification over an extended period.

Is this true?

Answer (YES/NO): NO